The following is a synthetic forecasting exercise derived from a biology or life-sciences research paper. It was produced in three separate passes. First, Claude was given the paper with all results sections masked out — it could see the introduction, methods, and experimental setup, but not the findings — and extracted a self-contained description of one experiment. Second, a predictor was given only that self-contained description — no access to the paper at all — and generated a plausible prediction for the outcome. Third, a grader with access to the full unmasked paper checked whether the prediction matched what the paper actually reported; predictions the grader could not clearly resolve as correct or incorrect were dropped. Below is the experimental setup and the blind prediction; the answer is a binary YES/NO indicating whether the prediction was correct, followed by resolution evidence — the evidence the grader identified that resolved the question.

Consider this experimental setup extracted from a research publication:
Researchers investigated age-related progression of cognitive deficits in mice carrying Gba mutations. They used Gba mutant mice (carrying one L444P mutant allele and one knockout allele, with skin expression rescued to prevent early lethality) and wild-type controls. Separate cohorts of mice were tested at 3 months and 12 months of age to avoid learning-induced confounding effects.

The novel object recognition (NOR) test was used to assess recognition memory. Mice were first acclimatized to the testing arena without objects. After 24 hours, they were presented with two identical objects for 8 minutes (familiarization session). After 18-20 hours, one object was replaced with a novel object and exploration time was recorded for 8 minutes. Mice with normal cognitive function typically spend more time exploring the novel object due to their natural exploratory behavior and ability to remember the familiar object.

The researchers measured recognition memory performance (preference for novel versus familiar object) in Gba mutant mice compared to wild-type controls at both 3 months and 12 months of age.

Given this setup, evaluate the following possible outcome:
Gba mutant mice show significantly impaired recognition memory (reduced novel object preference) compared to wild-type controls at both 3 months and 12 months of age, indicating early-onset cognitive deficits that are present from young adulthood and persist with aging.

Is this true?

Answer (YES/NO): YES